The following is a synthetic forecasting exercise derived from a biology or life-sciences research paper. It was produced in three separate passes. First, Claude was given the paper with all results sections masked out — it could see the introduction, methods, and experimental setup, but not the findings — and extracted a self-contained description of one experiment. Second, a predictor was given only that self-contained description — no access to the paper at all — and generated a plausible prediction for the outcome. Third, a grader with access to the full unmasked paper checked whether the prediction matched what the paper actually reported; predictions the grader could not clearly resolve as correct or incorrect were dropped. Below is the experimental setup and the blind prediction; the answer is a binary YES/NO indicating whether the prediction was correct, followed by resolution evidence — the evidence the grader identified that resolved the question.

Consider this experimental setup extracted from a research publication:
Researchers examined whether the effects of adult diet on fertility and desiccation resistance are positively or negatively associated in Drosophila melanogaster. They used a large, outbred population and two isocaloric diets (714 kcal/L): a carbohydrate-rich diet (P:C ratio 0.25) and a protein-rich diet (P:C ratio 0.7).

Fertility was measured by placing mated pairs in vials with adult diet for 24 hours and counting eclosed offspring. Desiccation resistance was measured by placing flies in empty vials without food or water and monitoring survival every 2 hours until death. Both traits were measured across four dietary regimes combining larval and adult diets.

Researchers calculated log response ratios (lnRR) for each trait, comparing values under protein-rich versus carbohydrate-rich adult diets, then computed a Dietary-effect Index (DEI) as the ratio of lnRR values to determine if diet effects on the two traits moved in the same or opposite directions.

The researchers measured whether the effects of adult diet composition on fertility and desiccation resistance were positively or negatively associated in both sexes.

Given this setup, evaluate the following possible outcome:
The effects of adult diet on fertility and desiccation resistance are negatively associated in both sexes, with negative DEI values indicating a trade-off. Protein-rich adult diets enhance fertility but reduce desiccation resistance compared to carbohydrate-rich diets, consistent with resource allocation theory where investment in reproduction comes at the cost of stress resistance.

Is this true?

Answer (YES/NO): YES